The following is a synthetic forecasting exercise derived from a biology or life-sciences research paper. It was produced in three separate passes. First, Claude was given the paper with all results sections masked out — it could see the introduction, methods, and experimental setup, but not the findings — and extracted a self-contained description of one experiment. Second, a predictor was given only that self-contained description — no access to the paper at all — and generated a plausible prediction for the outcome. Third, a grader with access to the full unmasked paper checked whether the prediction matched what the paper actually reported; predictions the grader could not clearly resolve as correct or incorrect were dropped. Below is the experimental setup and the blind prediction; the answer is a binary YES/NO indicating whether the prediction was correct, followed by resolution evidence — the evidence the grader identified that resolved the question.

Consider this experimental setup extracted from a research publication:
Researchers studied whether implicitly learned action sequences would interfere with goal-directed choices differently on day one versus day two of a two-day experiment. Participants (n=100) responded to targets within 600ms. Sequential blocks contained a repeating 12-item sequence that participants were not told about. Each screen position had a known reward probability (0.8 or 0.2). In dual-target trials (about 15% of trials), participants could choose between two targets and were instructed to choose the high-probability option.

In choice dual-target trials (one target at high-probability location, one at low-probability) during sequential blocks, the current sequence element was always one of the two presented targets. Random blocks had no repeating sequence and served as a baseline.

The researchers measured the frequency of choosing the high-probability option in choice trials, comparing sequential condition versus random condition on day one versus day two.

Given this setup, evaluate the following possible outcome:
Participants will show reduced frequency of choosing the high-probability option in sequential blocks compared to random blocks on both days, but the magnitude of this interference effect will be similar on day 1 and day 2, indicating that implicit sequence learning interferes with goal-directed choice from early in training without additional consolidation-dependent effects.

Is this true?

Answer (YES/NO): NO